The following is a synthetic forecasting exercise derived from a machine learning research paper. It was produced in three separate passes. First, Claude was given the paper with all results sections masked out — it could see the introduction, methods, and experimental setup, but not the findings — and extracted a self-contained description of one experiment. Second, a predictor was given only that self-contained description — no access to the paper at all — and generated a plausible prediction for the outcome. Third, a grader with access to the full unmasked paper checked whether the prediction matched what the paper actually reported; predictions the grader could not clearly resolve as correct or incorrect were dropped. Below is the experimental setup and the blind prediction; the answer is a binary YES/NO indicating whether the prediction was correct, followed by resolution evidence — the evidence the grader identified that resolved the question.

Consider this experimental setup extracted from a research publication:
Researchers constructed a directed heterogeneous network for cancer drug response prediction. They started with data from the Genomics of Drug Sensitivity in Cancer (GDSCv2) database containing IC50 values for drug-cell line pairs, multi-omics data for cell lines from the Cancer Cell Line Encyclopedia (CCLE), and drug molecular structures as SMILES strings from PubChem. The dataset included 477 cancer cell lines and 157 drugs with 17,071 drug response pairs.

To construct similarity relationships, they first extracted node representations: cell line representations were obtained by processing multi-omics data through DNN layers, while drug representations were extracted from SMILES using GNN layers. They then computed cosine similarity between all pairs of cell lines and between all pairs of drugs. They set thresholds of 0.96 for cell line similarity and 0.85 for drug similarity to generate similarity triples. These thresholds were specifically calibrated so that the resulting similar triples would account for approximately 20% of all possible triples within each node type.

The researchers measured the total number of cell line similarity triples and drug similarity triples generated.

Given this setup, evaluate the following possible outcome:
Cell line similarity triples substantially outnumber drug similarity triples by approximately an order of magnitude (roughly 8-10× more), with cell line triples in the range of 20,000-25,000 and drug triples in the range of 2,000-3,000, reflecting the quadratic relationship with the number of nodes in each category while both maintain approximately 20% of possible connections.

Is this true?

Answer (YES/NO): NO